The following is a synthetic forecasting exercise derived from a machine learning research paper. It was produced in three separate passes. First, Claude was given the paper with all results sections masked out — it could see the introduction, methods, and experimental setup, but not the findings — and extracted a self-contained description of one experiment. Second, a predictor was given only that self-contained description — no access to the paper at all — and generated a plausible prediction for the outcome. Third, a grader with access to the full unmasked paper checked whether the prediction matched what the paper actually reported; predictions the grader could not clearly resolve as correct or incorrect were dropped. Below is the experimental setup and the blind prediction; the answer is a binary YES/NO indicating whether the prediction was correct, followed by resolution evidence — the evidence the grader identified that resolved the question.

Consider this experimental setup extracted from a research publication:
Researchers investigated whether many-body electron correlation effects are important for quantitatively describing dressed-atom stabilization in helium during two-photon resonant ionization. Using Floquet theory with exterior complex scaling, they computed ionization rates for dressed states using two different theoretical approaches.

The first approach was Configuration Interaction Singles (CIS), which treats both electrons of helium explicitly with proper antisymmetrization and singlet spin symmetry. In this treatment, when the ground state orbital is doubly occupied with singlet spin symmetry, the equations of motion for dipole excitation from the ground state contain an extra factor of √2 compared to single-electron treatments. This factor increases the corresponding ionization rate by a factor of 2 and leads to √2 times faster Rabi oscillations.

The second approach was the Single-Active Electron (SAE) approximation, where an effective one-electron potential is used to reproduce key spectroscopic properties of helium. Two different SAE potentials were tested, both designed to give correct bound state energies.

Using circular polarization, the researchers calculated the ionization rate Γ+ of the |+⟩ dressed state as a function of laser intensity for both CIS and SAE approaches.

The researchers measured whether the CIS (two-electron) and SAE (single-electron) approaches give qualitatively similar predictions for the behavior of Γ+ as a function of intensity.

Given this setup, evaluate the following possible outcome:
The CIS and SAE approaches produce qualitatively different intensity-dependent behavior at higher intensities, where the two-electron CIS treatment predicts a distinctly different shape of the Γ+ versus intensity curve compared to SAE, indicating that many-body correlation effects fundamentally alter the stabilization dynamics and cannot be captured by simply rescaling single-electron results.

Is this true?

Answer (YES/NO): NO